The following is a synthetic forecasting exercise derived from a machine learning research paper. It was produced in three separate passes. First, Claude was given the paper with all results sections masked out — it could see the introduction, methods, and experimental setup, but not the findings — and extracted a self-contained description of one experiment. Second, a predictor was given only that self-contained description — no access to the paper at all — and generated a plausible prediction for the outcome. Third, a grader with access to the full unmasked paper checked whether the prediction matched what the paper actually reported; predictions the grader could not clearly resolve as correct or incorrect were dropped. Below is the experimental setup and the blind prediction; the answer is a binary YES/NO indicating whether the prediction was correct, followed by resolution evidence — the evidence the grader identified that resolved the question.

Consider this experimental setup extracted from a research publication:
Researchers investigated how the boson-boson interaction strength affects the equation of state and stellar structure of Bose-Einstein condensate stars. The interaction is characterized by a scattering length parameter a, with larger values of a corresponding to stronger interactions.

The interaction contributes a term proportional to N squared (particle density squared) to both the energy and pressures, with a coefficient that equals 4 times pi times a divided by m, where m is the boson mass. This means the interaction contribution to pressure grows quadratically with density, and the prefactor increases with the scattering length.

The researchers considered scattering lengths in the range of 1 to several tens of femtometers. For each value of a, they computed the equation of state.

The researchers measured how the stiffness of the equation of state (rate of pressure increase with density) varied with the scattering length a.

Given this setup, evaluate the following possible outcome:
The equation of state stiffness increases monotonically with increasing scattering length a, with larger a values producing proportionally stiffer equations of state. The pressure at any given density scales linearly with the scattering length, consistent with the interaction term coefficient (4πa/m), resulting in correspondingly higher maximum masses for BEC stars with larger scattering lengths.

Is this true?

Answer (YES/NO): YES